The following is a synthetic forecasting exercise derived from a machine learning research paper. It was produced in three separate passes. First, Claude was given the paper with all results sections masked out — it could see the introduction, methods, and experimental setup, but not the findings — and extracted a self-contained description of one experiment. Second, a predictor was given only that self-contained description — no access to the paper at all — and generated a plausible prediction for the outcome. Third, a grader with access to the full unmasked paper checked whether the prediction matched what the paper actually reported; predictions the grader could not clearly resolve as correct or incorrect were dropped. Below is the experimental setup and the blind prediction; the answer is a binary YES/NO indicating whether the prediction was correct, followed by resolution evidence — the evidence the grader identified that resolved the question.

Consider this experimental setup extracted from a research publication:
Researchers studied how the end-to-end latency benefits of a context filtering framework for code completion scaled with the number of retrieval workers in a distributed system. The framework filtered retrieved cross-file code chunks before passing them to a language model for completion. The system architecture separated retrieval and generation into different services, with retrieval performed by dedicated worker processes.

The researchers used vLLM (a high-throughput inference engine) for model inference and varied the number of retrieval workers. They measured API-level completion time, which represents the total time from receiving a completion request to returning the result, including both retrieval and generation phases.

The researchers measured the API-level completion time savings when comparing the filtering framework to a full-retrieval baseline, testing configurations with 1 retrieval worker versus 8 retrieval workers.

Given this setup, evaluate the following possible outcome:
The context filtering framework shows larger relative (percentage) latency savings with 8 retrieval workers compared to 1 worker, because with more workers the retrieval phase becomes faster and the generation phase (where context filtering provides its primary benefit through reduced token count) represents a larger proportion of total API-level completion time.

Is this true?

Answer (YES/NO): NO